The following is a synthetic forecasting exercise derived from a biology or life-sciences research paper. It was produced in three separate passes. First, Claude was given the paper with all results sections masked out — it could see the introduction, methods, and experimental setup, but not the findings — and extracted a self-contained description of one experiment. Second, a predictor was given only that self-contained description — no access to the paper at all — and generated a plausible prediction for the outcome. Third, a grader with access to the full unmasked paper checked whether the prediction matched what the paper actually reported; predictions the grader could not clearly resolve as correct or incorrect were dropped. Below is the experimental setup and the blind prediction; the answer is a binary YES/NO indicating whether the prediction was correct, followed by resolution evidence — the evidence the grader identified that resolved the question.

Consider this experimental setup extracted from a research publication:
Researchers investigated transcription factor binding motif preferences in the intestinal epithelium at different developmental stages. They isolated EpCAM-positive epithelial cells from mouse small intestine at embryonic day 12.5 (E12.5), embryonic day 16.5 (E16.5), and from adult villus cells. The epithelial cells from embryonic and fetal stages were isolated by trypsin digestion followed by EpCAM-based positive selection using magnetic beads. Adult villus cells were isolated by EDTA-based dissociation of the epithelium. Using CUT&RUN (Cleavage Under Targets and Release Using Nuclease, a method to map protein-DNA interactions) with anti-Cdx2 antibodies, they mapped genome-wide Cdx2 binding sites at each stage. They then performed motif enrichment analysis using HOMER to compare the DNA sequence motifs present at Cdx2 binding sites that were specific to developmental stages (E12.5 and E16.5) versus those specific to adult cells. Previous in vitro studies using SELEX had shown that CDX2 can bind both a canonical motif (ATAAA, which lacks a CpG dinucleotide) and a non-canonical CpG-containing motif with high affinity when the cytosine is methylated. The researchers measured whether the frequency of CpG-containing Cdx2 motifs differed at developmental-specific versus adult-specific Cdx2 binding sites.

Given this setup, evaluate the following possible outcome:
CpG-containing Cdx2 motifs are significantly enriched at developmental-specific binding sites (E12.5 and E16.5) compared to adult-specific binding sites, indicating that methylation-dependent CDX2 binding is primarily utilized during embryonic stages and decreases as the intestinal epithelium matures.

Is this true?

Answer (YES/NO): YES